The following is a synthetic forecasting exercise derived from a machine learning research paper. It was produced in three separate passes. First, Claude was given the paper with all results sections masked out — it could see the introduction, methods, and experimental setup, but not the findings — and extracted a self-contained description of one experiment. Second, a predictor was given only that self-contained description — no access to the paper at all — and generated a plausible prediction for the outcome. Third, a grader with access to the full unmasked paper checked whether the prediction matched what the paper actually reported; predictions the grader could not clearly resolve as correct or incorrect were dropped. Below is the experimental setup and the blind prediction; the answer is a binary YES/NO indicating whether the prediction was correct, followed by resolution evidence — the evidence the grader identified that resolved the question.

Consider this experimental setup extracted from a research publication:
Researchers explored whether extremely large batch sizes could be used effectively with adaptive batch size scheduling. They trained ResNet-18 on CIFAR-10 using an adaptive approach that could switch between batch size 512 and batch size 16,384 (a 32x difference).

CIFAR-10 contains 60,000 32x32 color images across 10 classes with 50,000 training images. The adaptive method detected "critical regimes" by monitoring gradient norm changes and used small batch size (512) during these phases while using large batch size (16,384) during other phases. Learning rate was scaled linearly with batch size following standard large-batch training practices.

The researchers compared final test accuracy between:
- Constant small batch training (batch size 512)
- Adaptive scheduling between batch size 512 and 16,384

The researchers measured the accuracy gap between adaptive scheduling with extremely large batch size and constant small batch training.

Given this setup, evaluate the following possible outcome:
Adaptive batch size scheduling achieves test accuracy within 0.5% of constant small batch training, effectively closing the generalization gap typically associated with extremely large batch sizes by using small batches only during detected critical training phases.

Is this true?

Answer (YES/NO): NO